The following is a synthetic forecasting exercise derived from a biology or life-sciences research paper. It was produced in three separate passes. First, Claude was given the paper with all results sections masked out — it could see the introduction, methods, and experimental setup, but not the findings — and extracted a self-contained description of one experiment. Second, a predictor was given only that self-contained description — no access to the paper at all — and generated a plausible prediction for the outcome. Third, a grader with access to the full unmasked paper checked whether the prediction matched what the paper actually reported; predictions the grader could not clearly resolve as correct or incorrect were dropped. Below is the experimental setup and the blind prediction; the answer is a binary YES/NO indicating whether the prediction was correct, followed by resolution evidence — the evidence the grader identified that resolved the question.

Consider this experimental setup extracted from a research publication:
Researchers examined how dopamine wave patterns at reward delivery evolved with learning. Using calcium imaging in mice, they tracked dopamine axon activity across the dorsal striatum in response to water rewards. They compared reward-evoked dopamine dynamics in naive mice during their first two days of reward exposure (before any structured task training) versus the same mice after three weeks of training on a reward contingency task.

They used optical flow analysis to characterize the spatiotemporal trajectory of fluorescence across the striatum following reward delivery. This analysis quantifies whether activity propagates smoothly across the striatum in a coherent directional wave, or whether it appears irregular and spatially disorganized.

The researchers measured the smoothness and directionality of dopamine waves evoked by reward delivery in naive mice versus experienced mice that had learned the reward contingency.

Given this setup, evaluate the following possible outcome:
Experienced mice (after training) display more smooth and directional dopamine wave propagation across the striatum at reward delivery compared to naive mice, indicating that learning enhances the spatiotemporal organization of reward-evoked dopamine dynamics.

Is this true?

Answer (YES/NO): YES